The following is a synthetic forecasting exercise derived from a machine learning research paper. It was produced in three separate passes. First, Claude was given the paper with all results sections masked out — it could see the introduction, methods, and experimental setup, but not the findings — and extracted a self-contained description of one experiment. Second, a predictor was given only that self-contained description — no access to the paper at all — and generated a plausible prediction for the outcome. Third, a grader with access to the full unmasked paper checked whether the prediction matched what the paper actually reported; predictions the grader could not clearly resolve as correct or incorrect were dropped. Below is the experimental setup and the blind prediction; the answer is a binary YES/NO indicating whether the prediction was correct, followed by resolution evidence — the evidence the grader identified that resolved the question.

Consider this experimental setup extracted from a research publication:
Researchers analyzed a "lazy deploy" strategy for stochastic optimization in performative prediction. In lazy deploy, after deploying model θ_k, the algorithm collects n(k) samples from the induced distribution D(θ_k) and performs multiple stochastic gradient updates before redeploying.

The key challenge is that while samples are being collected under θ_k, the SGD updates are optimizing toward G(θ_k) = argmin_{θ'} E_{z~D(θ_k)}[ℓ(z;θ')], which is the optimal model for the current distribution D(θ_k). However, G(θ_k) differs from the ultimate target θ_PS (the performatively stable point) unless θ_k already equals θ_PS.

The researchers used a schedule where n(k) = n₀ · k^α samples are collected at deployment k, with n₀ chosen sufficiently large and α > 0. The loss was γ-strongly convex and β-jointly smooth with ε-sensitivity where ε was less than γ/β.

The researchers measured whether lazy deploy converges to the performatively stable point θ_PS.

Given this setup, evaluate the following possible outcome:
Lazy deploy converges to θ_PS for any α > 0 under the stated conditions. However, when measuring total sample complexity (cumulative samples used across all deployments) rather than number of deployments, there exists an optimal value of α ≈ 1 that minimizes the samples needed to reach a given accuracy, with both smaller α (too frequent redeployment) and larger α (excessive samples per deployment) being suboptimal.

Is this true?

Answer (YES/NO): NO